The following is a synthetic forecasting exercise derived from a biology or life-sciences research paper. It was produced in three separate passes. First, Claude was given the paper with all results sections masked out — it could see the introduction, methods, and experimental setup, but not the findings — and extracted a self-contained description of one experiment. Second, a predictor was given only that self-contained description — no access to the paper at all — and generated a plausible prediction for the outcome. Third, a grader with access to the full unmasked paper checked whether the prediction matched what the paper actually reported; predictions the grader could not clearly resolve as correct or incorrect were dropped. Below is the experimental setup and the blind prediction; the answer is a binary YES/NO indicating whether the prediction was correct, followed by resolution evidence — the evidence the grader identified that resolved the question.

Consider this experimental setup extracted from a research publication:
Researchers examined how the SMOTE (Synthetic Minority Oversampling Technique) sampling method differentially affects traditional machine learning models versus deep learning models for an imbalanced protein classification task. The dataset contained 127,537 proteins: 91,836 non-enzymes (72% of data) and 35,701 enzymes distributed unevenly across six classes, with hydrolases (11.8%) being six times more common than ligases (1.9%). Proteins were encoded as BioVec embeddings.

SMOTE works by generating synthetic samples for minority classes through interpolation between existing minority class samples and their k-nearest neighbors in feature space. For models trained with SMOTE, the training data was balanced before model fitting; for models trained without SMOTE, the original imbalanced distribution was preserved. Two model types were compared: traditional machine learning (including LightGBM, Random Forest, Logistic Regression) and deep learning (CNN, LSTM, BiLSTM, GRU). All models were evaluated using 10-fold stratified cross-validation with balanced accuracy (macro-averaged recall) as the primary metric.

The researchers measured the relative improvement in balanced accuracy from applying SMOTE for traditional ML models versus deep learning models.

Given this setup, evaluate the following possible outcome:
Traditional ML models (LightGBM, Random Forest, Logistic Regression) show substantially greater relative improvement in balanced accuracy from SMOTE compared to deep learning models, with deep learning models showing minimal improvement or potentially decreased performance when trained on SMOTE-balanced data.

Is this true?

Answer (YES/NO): NO